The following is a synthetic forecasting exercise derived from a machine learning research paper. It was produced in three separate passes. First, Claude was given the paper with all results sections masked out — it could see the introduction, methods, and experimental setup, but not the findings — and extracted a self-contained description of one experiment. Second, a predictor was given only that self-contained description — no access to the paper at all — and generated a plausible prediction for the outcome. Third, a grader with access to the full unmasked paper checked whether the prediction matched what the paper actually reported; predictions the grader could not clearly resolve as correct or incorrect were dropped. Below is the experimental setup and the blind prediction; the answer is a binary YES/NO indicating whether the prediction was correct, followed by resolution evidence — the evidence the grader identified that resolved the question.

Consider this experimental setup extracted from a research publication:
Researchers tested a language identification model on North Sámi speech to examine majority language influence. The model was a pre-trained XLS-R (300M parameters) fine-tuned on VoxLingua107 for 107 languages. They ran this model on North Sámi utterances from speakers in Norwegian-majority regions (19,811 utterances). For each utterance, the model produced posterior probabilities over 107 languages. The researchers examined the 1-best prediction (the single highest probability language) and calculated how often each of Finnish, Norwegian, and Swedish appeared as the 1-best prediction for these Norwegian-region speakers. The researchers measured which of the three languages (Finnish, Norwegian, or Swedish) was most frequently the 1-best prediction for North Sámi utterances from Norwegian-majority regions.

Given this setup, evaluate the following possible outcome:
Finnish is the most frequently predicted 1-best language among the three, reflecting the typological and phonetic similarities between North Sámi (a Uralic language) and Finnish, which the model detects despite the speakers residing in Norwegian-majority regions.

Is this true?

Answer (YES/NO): NO